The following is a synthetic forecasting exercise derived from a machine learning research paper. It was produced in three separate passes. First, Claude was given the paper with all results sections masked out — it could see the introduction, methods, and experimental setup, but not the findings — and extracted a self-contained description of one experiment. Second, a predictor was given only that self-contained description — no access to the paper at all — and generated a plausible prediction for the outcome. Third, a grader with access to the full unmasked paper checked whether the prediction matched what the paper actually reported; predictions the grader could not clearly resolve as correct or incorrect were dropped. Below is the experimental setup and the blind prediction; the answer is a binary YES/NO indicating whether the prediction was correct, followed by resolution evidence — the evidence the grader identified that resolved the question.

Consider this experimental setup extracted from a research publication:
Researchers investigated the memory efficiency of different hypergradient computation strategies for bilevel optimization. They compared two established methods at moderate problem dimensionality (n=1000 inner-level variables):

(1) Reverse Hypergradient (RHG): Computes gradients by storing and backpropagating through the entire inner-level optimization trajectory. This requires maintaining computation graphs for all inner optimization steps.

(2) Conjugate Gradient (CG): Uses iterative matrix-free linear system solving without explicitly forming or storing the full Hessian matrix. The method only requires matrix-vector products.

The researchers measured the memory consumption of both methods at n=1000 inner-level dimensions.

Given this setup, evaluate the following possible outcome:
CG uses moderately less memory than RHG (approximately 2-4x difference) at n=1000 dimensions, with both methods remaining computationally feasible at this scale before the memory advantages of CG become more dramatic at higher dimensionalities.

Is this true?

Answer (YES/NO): NO